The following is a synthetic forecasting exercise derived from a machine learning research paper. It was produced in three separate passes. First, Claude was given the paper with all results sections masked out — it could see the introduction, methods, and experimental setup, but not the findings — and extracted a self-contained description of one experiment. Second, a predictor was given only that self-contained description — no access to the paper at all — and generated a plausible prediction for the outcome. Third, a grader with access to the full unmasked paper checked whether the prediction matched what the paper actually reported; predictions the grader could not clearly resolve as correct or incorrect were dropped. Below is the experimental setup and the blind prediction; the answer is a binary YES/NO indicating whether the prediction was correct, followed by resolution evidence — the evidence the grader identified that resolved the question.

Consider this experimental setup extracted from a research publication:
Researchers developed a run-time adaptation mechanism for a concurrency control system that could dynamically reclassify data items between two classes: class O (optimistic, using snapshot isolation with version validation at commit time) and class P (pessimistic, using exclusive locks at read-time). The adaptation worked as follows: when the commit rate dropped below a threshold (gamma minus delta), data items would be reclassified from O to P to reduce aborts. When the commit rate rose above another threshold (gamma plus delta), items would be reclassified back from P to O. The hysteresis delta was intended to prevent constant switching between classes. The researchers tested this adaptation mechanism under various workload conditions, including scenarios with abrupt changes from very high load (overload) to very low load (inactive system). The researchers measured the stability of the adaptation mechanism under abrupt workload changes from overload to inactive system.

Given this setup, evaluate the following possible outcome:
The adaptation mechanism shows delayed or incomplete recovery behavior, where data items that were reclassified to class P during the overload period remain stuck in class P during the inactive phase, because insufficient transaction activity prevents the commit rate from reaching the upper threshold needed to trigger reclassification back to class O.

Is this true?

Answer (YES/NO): NO